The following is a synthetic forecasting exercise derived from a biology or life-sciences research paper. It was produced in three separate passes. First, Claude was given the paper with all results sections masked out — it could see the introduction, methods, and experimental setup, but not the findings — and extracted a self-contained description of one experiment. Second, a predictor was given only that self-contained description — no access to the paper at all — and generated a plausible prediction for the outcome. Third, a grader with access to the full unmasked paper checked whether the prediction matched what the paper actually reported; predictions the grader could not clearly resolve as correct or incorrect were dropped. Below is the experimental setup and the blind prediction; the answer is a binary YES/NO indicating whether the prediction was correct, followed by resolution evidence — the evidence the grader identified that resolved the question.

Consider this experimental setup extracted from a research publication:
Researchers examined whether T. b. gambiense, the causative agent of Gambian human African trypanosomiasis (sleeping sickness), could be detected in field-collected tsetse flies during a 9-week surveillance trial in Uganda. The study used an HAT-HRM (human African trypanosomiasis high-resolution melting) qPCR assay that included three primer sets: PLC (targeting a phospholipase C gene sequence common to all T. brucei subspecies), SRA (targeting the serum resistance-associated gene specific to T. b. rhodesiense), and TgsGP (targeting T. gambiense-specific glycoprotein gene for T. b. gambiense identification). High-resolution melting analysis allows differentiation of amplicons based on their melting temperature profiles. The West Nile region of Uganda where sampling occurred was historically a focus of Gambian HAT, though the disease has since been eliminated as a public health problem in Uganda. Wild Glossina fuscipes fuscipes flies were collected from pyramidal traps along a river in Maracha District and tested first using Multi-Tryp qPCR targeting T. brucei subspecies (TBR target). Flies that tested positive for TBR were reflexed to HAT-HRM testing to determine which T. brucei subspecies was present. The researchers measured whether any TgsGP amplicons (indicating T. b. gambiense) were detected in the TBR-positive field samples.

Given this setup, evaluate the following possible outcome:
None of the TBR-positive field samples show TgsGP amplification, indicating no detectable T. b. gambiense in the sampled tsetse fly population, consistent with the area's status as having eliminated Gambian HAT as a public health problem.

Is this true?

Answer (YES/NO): YES